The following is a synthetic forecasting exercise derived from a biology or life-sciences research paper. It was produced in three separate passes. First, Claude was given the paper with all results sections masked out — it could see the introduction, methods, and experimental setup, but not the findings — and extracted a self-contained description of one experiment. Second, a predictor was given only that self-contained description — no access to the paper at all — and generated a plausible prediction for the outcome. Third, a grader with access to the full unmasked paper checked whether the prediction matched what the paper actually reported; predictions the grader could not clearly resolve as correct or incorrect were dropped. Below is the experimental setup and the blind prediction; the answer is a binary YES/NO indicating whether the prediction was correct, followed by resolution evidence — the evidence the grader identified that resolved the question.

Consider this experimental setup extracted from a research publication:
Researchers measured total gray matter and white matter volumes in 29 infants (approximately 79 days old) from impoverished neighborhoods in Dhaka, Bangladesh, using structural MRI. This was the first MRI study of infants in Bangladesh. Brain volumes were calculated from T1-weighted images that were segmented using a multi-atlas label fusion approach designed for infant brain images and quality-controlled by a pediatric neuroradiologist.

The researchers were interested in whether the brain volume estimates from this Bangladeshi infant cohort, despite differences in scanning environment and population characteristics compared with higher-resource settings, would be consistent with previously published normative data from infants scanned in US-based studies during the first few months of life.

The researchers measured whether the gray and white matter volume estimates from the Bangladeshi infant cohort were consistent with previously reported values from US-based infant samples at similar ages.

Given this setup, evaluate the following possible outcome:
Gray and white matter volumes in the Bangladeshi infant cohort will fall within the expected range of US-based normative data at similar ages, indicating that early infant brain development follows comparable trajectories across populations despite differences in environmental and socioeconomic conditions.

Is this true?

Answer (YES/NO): YES